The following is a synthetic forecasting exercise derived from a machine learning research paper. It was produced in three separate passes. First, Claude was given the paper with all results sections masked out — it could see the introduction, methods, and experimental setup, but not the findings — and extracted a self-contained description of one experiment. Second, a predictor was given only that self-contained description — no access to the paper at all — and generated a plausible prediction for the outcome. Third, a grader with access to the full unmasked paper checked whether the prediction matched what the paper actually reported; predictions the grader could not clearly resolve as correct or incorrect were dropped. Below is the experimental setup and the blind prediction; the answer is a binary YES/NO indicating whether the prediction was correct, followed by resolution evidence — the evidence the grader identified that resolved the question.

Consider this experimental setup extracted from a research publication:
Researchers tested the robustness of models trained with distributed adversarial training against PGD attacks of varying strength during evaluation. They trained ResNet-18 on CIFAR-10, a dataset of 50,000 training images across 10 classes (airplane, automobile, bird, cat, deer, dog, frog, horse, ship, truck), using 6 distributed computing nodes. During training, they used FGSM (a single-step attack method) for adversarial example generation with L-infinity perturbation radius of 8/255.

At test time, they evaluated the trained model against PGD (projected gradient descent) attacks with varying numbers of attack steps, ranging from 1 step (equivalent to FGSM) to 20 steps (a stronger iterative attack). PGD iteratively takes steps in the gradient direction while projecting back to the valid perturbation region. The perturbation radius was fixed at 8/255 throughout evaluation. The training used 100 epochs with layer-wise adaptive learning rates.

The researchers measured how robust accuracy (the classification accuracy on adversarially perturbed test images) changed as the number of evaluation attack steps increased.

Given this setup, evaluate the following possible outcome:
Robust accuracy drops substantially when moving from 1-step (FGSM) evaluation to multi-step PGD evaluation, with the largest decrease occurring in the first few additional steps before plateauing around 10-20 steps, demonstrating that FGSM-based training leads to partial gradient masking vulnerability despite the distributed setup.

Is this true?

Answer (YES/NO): NO